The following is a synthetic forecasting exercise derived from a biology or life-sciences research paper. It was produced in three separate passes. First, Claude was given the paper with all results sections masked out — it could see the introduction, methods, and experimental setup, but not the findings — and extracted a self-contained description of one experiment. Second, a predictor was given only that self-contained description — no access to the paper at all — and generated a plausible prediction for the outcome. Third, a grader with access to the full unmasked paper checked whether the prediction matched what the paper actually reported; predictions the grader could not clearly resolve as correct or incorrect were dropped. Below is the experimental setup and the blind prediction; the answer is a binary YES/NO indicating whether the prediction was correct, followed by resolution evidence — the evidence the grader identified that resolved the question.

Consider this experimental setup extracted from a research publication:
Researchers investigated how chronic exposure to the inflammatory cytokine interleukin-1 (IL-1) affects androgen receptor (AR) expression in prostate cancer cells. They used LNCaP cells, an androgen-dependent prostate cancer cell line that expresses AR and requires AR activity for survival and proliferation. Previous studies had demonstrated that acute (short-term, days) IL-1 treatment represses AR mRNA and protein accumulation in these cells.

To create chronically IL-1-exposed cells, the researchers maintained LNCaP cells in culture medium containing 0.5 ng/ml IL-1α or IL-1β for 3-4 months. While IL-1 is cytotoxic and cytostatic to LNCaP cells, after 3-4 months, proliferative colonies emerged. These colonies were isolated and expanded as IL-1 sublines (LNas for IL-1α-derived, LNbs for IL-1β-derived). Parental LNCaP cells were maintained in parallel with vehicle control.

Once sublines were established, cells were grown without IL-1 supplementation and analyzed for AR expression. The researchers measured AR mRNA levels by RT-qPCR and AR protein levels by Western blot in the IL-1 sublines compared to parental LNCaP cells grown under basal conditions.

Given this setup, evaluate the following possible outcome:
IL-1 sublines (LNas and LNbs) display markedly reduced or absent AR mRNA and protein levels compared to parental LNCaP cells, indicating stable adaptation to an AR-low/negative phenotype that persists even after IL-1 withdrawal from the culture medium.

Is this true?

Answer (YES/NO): NO